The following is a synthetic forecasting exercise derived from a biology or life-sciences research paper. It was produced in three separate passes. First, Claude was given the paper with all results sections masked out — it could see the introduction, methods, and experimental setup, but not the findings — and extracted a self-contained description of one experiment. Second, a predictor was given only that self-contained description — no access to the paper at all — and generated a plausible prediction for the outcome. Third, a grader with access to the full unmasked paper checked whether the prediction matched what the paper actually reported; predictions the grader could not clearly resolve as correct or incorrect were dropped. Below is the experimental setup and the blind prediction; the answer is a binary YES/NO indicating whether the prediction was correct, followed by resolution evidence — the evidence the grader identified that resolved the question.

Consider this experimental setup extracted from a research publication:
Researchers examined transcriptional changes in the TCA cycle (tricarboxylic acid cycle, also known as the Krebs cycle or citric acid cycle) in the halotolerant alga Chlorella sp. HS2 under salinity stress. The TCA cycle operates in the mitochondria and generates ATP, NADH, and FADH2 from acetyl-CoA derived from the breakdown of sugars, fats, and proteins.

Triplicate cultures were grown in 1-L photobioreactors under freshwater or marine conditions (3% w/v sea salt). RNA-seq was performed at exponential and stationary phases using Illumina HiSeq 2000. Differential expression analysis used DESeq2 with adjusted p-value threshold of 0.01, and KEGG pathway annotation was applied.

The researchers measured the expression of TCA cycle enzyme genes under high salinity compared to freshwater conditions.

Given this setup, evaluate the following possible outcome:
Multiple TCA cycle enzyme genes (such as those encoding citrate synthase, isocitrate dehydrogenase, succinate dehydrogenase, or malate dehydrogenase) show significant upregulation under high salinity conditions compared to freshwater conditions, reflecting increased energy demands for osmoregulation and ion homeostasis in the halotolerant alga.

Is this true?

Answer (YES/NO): NO